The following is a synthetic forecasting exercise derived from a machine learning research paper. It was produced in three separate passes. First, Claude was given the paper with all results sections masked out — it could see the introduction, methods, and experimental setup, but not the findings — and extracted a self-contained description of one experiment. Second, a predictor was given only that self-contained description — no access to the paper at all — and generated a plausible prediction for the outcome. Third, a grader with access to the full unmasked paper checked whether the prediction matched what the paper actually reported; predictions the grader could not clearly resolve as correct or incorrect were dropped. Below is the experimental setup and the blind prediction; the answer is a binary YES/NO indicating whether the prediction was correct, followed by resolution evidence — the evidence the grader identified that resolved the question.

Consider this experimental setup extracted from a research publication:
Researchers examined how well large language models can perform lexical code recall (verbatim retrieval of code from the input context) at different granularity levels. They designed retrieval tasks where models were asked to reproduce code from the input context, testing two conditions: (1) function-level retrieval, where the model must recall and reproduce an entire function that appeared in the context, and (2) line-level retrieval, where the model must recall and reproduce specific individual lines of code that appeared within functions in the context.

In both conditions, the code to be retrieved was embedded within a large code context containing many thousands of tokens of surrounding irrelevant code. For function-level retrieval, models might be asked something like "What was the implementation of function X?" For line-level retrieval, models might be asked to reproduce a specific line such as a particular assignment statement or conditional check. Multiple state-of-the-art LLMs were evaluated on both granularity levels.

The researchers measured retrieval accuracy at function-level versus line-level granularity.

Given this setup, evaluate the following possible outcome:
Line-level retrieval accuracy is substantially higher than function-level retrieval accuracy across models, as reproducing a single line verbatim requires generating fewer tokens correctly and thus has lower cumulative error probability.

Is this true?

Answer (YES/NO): NO